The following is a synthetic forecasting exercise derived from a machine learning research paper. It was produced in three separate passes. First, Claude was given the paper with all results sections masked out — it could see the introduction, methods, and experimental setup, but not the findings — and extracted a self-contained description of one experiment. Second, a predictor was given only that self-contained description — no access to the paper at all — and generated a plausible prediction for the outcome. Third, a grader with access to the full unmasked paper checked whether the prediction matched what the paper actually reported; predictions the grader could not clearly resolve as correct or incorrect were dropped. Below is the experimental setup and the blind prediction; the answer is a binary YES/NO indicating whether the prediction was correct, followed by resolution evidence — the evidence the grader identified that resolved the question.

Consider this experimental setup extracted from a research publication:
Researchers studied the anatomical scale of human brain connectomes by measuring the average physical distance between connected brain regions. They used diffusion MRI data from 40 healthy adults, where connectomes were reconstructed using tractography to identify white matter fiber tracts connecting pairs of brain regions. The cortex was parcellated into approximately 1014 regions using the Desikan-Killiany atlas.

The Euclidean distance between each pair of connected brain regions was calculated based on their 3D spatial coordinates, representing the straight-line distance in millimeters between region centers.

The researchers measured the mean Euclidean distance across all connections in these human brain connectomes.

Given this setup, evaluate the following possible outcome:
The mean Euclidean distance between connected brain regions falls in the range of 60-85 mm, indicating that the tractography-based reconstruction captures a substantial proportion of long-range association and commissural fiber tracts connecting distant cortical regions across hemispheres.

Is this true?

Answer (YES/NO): YES